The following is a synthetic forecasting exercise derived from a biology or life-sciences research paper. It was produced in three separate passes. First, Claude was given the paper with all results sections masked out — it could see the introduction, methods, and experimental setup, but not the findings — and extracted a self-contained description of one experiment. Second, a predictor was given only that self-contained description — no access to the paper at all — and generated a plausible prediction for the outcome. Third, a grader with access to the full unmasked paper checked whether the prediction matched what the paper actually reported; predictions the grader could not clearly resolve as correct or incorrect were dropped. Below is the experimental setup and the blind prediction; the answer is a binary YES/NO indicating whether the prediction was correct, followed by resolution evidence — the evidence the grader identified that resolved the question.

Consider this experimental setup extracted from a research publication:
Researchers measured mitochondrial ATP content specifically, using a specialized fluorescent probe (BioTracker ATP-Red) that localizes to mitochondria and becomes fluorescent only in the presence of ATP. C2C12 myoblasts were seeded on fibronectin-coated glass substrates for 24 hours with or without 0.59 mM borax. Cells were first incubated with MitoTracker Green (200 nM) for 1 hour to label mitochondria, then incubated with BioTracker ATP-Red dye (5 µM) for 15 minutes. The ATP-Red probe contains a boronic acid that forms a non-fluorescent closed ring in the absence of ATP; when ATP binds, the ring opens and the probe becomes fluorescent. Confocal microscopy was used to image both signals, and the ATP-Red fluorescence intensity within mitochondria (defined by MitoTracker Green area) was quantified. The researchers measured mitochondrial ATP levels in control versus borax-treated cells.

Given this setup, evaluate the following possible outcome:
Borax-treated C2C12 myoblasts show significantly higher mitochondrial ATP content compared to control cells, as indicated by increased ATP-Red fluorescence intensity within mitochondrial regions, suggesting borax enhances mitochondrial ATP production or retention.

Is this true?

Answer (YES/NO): YES